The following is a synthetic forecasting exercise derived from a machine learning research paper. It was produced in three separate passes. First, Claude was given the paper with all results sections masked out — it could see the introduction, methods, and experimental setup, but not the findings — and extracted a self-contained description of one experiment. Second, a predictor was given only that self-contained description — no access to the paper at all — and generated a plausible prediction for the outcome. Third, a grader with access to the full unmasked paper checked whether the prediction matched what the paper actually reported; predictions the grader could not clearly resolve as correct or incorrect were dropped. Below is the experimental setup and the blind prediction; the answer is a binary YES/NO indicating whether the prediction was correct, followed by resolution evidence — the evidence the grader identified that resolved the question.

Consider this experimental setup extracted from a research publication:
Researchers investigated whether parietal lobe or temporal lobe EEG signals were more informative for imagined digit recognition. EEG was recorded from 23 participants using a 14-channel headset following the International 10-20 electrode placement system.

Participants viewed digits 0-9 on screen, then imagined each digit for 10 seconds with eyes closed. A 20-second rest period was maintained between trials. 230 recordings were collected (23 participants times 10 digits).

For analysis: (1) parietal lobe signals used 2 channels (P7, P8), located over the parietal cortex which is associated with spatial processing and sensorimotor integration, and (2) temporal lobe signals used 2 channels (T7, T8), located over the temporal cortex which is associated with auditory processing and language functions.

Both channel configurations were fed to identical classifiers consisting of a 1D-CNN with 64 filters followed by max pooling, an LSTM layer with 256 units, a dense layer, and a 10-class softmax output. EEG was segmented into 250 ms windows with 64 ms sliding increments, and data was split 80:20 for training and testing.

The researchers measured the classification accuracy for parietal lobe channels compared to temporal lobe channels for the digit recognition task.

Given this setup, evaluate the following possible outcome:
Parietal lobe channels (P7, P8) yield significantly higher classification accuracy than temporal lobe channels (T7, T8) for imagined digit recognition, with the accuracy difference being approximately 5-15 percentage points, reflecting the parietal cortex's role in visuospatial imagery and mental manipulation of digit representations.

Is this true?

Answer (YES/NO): NO